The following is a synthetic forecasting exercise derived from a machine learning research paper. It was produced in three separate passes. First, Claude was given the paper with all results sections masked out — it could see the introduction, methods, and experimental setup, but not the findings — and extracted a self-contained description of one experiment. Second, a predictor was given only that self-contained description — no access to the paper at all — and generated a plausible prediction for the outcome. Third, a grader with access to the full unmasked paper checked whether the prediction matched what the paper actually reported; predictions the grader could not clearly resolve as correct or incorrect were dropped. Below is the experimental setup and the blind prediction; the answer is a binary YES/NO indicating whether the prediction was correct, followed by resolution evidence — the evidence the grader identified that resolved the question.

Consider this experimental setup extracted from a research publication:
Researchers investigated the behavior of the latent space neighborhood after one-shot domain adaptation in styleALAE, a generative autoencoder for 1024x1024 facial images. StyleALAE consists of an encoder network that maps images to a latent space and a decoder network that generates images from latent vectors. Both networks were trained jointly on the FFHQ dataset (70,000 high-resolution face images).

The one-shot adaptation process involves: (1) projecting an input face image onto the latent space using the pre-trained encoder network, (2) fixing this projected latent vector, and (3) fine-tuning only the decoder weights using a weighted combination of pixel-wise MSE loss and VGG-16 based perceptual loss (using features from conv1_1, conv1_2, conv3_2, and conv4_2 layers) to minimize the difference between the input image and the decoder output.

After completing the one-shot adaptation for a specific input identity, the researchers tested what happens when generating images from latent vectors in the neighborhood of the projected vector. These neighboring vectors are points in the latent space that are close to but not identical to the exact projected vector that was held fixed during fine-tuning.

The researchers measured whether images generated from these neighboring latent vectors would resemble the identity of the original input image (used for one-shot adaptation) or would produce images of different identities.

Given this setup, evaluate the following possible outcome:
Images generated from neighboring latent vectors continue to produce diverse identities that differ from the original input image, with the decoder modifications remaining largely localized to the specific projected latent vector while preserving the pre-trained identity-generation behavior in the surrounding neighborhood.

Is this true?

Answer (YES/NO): NO